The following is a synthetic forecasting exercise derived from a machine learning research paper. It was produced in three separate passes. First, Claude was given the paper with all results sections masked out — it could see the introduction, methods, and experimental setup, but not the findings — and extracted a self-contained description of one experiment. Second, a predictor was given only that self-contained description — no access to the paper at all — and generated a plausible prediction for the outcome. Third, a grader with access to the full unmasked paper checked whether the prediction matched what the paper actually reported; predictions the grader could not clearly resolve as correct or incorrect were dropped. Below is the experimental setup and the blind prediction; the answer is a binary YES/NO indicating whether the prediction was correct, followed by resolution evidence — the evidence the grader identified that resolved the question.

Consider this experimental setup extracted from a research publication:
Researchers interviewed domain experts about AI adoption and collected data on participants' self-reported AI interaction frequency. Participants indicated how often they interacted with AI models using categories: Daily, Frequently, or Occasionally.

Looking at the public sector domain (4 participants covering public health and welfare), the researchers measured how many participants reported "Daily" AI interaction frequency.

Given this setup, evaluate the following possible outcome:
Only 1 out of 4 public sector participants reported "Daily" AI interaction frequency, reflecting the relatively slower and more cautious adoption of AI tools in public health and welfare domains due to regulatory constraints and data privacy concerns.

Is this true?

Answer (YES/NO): NO